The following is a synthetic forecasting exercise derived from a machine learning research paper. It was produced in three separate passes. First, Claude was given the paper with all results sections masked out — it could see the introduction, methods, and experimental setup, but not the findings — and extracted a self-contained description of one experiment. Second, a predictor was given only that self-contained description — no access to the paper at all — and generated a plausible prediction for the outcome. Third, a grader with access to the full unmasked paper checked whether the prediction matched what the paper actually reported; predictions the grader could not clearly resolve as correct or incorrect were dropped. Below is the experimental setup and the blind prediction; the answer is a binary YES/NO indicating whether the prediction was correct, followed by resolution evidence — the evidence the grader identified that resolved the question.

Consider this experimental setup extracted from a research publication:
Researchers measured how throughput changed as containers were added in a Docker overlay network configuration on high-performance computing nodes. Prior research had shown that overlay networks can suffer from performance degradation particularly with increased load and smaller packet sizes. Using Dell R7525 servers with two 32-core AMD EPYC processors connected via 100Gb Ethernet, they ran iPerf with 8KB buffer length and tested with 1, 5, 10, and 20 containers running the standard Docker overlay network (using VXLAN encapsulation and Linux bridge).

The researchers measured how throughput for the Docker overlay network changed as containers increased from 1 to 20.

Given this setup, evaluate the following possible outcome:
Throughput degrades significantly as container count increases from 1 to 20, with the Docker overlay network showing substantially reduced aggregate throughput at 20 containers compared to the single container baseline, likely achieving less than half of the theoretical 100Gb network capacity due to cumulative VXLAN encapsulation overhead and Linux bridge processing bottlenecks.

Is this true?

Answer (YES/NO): NO